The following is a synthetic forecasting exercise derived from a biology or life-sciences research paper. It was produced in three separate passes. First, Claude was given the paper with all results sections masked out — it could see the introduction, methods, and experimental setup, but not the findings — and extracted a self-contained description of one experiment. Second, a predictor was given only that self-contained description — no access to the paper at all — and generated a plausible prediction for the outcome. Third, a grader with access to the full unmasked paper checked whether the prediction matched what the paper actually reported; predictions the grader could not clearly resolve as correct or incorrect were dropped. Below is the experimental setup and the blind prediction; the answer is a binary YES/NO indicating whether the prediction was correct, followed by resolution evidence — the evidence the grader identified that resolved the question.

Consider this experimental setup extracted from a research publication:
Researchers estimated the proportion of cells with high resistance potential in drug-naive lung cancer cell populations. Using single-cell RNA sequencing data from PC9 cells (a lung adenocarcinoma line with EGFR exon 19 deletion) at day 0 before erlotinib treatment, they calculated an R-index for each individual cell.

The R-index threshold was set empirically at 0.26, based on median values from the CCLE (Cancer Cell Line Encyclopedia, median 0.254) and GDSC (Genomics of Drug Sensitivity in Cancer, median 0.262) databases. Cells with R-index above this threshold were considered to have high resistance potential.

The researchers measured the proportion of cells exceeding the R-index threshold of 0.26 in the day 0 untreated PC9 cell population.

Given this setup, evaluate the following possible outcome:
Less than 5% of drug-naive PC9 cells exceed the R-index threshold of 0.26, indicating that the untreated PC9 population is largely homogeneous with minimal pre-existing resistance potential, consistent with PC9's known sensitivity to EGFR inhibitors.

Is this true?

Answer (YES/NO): YES